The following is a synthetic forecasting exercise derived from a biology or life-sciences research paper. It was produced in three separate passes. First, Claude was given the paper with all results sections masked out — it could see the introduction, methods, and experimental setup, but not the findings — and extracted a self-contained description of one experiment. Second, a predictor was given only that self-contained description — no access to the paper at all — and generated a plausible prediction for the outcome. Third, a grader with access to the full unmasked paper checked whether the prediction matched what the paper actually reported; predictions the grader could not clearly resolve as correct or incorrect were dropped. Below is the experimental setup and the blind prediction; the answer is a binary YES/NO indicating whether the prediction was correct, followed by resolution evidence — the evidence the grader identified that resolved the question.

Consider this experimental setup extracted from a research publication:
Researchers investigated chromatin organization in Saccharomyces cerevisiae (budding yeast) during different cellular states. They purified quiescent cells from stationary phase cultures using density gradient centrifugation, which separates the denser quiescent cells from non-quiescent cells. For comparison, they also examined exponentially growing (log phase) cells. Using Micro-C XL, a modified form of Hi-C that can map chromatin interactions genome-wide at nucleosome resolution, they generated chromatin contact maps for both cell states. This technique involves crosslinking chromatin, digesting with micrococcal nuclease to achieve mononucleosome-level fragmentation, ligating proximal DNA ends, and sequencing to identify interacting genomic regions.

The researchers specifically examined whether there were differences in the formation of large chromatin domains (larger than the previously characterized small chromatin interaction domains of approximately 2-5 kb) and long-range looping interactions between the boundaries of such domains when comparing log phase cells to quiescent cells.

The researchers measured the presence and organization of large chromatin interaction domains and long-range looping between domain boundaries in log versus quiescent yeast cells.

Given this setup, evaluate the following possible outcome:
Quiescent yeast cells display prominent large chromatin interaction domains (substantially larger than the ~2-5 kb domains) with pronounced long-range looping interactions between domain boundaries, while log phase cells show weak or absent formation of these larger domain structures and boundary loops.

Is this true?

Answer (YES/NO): YES